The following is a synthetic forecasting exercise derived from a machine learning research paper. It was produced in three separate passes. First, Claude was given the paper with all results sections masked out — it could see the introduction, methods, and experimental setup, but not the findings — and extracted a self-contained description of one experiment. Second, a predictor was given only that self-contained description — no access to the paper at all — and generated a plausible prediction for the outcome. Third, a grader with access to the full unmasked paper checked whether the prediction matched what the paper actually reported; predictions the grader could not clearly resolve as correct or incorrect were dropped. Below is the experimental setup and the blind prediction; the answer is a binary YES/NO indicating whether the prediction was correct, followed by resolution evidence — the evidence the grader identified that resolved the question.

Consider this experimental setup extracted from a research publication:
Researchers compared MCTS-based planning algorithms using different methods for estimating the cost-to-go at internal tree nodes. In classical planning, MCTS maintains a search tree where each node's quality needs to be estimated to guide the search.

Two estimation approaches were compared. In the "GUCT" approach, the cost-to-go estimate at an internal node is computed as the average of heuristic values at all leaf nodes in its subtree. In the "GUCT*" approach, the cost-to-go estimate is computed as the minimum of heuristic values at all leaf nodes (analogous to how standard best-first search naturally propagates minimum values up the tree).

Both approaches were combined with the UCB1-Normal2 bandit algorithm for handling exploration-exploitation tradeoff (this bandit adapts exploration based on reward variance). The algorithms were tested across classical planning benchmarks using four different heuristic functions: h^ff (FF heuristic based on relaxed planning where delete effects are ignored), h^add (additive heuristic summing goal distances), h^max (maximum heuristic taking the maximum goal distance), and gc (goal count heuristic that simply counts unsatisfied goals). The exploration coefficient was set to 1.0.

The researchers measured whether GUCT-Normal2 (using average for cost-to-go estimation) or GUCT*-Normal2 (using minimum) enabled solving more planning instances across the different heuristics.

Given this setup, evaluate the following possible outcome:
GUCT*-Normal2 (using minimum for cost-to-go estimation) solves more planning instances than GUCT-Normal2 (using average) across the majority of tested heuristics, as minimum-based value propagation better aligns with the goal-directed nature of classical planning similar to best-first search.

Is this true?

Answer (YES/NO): NO